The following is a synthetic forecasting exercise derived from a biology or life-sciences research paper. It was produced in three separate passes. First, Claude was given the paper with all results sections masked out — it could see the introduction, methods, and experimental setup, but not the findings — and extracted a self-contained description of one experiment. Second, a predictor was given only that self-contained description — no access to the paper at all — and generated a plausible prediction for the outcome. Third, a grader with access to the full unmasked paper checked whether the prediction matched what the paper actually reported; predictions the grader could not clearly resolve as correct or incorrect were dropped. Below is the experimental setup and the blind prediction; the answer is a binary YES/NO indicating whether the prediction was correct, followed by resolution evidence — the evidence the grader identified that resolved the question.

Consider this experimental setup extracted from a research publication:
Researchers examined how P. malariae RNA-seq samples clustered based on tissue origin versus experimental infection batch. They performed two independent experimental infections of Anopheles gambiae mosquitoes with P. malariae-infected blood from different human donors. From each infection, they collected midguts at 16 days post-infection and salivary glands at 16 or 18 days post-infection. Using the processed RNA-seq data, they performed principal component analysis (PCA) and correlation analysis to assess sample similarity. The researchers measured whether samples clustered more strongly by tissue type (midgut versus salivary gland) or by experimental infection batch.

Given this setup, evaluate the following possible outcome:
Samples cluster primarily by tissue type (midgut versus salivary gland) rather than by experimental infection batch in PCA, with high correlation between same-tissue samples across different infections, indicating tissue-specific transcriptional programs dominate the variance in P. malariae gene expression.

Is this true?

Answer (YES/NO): YES